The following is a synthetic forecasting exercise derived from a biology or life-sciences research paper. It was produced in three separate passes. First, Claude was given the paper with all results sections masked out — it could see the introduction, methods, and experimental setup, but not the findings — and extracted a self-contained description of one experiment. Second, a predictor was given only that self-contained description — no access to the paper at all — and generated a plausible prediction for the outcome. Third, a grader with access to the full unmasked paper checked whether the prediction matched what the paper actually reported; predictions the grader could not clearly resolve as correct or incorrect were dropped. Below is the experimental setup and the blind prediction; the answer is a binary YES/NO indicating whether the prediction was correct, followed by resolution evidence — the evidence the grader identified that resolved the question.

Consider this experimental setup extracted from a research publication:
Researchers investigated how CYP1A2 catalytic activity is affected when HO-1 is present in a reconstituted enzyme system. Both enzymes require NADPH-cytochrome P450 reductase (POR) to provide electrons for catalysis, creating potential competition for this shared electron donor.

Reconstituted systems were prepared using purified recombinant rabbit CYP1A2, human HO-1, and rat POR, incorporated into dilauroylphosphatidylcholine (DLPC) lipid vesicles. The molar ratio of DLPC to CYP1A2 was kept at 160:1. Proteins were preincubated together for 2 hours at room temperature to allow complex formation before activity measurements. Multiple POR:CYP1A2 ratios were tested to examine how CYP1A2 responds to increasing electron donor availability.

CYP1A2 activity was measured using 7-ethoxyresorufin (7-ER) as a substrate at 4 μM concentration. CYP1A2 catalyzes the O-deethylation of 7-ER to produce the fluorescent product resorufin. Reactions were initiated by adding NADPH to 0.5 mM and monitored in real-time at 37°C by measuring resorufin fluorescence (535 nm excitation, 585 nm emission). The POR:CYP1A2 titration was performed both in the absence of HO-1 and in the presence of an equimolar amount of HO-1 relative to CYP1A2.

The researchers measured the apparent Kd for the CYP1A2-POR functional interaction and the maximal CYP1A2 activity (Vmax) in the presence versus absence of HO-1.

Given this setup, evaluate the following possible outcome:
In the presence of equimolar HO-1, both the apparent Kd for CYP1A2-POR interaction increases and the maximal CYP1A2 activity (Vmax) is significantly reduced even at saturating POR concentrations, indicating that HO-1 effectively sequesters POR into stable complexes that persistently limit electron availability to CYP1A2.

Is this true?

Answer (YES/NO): NO